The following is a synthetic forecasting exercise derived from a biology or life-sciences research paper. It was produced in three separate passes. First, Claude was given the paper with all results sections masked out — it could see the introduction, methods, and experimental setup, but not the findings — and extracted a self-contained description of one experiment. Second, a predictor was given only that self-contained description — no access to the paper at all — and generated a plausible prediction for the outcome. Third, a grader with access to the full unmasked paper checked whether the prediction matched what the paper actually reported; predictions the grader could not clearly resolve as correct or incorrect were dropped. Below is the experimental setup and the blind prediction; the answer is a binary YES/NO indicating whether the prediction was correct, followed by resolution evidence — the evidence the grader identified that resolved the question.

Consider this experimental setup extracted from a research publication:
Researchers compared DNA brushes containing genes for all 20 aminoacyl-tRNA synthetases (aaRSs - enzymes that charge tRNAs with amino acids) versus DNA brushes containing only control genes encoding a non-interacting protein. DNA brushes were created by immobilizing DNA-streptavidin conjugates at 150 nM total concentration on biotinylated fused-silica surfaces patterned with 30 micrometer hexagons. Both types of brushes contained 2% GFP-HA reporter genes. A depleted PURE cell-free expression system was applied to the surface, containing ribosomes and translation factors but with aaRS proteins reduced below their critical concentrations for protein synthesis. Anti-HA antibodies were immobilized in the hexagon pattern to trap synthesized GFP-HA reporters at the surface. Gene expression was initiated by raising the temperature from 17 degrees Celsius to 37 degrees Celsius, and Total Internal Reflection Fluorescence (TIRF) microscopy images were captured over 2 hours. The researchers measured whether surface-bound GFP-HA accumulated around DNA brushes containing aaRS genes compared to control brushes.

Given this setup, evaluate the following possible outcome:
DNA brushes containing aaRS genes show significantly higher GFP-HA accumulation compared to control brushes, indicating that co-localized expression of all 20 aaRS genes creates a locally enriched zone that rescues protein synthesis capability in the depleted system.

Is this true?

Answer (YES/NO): YES